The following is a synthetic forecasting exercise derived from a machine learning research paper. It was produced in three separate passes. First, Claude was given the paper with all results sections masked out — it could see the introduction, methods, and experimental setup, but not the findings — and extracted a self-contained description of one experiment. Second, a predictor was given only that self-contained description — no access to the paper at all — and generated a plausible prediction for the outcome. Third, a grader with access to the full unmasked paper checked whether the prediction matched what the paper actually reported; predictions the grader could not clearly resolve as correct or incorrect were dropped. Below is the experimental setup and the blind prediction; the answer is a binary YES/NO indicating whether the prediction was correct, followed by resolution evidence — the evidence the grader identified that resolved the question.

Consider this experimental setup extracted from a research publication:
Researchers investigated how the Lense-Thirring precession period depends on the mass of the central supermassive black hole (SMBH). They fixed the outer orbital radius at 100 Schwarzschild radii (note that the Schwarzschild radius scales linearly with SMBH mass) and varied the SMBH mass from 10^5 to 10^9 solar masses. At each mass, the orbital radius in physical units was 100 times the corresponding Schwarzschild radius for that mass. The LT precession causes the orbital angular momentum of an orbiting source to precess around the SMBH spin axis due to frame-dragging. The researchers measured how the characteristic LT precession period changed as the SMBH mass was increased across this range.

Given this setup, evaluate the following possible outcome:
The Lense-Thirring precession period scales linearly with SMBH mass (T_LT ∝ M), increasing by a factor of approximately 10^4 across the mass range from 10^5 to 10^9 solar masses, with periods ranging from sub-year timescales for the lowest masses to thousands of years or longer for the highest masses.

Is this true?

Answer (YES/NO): YES